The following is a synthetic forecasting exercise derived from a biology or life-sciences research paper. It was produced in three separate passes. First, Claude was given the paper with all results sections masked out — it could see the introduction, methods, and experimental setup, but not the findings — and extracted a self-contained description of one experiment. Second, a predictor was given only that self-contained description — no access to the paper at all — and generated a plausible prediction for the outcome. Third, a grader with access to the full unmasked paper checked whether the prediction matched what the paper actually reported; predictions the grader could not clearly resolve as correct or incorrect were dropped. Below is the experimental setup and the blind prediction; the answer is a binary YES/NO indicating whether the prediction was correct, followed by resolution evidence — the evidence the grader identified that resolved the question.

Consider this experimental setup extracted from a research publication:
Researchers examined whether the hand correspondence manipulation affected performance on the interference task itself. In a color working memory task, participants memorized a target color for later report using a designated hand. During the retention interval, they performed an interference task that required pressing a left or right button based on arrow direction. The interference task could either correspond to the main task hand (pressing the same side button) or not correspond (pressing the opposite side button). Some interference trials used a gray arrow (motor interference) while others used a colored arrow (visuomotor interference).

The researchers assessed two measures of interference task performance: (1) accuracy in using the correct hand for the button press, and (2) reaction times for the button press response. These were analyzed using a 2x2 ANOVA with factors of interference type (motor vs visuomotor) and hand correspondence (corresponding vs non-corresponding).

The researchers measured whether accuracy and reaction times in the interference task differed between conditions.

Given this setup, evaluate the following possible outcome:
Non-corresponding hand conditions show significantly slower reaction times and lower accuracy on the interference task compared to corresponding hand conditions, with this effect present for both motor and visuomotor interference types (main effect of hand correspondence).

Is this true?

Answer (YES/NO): NO